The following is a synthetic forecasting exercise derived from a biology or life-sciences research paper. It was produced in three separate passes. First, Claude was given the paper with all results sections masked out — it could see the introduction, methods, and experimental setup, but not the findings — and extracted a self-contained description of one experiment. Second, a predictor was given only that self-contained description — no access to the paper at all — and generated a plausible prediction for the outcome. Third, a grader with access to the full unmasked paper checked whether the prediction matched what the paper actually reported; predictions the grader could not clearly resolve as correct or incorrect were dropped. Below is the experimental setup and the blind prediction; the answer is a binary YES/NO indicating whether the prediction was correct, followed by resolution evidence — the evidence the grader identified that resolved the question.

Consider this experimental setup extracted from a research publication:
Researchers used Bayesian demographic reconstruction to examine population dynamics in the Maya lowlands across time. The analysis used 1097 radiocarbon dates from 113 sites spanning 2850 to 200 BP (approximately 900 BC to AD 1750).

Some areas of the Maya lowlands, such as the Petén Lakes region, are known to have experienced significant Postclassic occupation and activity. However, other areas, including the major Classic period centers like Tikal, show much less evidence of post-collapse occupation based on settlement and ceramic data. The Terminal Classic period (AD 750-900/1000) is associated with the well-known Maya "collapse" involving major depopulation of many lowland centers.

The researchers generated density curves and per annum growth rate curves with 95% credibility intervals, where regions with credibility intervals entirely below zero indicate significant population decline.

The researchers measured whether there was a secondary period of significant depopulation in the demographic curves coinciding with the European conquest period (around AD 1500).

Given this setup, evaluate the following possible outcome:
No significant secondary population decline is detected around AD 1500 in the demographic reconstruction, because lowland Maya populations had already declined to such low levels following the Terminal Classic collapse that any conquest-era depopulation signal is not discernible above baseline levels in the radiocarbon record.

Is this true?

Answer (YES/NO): NO